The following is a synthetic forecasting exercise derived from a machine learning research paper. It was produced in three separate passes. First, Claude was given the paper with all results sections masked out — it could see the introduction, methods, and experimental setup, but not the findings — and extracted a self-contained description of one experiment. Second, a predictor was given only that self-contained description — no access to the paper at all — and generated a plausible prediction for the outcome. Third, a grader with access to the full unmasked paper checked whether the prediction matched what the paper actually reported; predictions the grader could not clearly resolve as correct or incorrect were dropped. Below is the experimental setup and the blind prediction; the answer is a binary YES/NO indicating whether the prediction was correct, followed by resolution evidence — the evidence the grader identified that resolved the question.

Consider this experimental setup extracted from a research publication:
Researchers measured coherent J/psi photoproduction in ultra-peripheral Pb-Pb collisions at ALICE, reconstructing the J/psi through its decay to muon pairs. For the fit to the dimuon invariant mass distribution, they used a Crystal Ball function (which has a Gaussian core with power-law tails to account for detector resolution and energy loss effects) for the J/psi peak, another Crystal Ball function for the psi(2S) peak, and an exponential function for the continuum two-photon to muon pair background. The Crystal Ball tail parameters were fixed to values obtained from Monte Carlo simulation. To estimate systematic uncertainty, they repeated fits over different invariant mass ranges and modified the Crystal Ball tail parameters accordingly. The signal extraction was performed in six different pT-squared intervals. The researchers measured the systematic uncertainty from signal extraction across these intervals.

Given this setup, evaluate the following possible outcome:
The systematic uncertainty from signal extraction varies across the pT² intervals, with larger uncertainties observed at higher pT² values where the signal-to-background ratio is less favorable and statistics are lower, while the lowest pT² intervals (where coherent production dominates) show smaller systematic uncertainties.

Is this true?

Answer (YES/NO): NO